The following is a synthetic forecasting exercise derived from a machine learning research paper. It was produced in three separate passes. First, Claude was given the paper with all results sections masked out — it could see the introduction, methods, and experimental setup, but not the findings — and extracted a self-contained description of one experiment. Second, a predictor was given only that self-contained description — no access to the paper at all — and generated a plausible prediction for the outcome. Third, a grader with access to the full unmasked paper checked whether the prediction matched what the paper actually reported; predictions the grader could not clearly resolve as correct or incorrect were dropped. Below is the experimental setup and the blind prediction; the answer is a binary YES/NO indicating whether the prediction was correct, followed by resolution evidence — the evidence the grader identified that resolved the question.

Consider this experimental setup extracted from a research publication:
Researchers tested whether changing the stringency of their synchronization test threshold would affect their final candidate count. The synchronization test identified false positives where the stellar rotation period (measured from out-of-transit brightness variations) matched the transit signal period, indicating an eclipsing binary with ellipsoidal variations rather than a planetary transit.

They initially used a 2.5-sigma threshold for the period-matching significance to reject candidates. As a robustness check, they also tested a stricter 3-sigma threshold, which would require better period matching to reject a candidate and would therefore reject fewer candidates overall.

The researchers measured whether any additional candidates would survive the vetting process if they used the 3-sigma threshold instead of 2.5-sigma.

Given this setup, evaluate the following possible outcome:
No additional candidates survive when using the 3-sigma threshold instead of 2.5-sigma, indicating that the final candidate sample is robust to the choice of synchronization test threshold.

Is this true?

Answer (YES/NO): NO